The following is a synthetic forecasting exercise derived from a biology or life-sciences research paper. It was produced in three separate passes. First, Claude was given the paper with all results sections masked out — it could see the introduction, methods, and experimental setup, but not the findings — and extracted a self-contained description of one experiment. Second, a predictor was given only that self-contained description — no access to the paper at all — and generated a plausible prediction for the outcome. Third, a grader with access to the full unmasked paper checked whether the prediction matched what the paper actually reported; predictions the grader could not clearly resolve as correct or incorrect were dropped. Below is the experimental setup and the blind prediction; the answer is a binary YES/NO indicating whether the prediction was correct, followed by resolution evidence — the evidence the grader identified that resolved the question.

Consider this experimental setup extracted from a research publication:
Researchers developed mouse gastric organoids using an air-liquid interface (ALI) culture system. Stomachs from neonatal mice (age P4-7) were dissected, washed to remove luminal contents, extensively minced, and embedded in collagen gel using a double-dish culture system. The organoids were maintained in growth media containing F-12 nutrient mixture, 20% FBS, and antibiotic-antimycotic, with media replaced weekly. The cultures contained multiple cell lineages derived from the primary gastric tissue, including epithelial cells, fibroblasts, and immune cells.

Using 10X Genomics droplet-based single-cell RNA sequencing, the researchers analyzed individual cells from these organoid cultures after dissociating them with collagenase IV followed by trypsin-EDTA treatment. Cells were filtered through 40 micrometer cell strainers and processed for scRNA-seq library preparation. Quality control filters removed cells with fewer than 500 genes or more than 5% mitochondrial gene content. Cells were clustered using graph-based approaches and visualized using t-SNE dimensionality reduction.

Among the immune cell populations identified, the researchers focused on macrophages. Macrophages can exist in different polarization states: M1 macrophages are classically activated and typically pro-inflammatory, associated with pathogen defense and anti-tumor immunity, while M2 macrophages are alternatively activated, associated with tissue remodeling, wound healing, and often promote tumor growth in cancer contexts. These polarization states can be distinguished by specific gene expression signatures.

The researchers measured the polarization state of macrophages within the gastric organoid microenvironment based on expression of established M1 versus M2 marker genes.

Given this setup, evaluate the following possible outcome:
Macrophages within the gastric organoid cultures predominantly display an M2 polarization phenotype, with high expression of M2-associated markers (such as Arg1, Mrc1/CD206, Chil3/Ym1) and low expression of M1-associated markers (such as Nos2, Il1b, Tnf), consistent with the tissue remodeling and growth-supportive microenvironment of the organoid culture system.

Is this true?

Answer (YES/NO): YES